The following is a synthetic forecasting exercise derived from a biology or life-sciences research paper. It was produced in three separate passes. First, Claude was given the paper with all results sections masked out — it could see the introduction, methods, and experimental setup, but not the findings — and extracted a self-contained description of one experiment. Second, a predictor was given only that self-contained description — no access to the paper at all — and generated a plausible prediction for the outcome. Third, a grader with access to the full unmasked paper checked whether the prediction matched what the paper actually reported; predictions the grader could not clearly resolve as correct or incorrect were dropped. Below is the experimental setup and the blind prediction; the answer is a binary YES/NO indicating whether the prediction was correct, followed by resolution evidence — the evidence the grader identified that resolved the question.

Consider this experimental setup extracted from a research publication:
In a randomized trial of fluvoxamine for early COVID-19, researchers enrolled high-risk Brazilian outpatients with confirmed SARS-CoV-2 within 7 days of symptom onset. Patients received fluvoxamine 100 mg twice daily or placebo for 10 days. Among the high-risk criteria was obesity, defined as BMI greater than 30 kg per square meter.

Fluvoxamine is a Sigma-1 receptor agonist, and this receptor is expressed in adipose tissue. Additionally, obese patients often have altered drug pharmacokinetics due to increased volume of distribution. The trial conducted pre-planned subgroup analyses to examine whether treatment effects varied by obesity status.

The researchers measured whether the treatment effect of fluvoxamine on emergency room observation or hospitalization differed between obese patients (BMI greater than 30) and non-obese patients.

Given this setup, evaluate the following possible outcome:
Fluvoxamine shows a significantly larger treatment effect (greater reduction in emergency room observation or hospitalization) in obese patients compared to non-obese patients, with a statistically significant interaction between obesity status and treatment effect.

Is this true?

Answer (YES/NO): NO